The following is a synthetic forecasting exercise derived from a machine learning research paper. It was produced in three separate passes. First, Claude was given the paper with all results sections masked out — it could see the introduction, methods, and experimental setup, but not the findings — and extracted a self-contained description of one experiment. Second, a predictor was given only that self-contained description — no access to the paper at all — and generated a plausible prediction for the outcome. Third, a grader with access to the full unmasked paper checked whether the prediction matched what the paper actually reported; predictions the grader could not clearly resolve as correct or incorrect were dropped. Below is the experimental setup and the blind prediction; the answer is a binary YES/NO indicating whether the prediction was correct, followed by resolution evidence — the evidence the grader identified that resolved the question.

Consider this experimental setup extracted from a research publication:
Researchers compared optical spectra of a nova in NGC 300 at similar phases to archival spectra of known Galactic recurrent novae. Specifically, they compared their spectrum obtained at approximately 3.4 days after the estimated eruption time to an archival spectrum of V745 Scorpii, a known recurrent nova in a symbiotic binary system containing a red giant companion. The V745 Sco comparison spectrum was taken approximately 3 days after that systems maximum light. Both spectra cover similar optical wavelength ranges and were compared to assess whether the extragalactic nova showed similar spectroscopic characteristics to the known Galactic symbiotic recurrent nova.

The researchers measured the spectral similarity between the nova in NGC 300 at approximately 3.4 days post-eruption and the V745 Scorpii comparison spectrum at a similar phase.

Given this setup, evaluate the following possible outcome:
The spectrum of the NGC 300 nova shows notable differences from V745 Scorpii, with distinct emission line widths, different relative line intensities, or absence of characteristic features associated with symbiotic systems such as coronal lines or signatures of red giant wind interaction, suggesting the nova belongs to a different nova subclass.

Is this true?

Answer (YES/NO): NO